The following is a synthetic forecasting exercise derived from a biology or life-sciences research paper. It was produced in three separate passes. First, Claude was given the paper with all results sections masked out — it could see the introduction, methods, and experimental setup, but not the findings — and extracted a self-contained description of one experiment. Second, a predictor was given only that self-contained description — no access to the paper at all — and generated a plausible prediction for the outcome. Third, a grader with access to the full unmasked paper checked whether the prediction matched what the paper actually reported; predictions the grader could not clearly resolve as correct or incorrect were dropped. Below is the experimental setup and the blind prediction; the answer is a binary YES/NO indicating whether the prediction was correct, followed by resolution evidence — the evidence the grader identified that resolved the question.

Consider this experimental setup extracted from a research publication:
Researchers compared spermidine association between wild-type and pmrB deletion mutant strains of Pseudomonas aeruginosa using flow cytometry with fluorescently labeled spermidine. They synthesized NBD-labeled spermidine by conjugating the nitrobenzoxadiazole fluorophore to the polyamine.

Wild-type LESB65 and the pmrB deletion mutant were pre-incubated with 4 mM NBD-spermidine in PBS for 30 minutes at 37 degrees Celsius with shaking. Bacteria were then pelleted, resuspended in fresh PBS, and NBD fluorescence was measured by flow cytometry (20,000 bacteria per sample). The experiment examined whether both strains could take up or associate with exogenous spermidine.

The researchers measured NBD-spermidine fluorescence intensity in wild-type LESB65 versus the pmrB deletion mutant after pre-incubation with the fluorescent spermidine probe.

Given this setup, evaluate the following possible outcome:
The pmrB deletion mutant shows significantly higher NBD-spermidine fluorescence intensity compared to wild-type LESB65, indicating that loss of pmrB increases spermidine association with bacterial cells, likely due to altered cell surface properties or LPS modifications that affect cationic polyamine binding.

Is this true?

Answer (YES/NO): YES